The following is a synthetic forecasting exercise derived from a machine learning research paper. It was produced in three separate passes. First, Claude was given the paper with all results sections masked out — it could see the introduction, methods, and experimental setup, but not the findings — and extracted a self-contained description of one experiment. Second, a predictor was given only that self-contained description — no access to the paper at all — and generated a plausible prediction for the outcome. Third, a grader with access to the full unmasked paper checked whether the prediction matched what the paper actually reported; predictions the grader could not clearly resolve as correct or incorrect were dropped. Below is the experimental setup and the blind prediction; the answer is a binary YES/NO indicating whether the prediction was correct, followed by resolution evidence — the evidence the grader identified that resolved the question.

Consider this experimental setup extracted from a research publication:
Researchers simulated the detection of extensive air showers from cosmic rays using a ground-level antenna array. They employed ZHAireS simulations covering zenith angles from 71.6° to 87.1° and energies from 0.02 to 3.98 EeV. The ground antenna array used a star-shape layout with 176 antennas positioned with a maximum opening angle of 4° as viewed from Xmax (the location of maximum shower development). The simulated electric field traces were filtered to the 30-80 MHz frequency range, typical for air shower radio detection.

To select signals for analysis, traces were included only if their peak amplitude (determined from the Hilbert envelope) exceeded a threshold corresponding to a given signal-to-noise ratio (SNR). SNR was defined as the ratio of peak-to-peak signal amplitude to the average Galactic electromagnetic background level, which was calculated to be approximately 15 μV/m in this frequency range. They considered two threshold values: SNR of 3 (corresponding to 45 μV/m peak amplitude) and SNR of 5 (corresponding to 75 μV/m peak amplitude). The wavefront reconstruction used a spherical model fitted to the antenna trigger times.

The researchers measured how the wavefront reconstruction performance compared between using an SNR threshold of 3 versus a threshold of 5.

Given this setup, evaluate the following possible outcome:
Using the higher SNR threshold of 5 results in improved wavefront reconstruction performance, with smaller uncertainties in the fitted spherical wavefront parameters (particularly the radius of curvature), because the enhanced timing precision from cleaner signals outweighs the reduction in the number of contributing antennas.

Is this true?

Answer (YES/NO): NO